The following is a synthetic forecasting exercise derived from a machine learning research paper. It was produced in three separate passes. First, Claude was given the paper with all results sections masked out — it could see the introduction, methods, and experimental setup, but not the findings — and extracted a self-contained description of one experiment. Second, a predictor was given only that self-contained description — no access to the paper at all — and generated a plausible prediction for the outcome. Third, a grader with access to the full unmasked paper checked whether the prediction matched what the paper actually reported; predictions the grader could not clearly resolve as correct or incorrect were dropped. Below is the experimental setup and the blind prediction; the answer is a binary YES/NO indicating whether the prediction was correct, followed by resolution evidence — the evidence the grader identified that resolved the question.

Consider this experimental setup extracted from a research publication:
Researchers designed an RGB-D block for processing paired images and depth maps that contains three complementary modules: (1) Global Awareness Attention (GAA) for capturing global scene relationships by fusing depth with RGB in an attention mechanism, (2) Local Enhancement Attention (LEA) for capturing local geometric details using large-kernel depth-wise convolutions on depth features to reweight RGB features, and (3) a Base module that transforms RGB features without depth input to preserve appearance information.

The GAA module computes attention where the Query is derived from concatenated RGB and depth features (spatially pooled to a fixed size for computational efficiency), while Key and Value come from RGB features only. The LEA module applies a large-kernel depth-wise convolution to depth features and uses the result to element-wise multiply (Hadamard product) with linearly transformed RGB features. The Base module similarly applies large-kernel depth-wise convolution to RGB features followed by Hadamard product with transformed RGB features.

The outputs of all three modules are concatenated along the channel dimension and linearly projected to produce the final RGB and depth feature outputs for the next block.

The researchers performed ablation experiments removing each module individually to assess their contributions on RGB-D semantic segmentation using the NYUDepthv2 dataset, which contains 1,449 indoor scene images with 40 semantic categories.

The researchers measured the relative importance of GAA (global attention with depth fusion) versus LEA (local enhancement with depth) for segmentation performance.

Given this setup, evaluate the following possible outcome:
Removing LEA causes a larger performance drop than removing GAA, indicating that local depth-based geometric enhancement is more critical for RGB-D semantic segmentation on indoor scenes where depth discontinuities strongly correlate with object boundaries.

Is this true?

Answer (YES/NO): NO